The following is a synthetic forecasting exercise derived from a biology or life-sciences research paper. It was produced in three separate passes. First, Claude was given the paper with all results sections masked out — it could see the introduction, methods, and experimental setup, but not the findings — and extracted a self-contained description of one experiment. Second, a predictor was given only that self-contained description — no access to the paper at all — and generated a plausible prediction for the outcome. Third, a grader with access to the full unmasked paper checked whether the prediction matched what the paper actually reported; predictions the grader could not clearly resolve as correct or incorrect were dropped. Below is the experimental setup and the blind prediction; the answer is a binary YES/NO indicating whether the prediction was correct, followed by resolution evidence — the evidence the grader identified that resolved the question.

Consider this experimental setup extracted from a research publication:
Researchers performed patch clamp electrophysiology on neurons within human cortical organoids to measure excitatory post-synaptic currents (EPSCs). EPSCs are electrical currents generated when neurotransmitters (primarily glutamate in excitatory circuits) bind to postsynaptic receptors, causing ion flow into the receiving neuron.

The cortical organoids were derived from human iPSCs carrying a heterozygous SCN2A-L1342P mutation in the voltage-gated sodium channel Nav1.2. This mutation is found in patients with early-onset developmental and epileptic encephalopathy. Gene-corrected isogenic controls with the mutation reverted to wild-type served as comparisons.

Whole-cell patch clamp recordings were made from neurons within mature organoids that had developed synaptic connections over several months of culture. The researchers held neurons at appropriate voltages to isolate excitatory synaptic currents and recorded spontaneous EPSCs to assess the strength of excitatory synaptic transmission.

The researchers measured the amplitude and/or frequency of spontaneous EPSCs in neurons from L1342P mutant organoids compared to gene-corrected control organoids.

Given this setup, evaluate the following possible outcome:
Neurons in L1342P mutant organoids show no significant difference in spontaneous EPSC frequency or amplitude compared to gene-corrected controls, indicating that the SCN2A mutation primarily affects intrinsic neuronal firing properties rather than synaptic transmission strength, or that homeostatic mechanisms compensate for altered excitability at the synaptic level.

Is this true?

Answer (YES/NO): NO